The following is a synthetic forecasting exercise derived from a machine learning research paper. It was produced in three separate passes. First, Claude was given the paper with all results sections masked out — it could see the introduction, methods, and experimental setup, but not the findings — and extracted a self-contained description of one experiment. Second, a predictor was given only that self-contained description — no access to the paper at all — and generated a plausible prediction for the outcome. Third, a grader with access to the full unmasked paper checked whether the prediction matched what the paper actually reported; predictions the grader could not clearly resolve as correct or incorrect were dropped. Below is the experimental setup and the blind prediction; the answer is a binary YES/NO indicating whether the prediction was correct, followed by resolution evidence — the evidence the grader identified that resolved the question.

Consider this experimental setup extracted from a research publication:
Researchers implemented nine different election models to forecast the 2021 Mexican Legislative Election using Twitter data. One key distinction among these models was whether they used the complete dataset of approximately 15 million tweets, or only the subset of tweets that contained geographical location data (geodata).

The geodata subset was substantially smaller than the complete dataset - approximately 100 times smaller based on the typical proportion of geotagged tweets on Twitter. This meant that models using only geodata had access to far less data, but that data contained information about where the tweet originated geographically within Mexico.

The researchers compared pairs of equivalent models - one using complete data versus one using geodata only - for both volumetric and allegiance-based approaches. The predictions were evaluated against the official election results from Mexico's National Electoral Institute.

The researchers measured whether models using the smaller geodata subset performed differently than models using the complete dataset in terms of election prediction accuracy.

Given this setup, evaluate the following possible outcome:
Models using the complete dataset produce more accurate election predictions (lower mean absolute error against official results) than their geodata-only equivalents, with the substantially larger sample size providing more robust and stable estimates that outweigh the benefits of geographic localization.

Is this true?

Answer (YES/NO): NO